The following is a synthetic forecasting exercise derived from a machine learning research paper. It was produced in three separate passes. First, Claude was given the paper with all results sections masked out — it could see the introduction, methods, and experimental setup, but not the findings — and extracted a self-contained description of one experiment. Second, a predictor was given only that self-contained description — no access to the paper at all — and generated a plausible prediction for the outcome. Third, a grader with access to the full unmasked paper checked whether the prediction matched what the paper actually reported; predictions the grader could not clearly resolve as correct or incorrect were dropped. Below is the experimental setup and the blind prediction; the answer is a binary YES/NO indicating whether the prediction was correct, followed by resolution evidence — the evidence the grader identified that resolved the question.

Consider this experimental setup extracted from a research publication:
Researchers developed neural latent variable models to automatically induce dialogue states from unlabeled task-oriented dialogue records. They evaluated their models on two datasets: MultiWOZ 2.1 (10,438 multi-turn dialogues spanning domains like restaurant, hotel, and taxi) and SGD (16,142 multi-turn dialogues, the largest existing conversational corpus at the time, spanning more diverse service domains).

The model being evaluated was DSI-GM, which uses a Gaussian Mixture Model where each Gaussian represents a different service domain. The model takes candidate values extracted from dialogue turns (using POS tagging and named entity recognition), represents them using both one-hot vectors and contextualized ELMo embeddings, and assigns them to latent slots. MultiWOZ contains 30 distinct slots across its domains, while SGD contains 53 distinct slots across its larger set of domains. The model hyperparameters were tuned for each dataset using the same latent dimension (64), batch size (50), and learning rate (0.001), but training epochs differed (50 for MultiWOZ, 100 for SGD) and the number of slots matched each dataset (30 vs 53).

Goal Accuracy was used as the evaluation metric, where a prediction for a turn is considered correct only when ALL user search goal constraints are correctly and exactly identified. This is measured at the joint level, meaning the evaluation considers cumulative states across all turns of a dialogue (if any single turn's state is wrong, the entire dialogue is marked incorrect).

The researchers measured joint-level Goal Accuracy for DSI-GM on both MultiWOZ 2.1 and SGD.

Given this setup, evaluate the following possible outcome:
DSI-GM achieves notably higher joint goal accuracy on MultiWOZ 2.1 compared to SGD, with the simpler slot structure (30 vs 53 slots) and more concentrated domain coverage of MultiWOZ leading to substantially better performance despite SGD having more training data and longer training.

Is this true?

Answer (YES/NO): YES